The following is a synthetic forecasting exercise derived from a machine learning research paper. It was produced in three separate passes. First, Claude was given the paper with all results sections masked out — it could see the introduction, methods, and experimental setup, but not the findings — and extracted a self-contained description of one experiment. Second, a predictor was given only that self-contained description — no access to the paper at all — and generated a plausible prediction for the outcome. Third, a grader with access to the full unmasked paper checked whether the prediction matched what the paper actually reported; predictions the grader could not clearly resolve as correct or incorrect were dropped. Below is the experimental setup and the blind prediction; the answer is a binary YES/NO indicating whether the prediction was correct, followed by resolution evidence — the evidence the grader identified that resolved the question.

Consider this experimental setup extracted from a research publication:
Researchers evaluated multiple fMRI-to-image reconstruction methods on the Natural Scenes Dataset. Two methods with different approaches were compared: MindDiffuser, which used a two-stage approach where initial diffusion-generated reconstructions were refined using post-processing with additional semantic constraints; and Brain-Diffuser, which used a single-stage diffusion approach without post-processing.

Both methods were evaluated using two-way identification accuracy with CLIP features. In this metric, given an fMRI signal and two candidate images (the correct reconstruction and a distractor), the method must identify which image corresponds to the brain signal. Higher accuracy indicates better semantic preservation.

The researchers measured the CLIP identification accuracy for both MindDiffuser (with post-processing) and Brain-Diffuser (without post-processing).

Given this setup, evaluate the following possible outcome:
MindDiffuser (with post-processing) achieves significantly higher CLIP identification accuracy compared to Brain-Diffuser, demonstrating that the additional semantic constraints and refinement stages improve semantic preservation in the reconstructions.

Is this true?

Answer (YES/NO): NO